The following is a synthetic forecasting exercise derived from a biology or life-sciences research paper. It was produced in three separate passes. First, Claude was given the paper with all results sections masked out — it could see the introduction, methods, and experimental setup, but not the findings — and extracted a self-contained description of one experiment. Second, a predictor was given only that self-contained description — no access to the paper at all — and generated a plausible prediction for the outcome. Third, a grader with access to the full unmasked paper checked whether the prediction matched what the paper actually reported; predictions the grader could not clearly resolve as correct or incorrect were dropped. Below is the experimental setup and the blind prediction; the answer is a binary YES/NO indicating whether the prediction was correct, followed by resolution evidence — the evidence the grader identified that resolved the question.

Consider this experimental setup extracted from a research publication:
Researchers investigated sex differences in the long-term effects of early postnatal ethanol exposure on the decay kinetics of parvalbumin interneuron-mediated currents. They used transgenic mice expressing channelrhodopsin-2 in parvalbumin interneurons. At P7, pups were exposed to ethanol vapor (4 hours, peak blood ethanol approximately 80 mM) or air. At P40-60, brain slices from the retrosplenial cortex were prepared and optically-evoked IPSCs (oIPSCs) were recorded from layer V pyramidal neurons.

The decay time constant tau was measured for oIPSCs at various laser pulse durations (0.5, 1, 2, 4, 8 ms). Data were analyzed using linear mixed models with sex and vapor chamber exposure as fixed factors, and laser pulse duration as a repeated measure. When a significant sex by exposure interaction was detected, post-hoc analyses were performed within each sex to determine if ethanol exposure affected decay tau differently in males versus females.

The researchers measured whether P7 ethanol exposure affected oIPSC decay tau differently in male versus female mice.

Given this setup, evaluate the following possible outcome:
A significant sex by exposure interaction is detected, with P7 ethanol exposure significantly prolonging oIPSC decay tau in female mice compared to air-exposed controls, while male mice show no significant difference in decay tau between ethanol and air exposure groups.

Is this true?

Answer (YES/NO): NO